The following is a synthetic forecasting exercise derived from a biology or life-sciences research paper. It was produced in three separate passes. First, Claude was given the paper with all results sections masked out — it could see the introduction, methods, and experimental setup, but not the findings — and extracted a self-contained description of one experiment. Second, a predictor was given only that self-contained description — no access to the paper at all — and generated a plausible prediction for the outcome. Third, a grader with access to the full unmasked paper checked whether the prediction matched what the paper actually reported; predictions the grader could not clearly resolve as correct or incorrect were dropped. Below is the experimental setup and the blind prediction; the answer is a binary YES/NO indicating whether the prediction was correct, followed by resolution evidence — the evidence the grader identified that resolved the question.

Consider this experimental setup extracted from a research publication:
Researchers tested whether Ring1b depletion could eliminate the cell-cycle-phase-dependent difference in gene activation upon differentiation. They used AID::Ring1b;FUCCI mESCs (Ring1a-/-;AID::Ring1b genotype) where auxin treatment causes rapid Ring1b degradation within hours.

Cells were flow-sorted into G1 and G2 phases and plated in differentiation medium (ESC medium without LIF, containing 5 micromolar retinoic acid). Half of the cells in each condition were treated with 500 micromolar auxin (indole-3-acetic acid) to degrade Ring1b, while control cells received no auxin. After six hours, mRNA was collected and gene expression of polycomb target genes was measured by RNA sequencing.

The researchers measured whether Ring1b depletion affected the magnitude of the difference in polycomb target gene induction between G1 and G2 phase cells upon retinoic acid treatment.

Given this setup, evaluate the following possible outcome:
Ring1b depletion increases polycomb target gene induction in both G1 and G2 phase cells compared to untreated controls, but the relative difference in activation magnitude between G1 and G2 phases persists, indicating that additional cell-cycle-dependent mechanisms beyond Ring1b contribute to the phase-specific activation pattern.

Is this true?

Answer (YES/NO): NO